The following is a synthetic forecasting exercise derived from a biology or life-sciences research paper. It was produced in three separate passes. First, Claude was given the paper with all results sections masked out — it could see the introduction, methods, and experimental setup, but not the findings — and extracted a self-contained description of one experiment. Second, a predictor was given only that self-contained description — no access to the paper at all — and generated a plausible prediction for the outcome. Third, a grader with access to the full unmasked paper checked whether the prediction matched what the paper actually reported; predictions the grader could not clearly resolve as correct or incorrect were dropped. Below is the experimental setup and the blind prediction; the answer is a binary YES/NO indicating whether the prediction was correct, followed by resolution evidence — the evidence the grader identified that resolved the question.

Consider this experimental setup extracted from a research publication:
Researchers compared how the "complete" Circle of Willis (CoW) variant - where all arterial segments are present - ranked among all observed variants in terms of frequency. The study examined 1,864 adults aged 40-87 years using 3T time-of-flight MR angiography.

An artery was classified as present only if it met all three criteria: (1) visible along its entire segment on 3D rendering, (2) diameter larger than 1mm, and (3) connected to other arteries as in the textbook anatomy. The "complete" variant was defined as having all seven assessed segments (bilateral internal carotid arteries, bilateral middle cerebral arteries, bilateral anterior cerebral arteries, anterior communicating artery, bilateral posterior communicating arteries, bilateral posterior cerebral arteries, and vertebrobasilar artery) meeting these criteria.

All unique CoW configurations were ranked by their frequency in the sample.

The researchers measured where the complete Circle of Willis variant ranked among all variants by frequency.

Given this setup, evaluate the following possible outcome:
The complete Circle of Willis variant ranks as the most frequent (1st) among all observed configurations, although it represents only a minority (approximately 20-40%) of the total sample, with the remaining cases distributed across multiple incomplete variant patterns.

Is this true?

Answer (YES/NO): NO